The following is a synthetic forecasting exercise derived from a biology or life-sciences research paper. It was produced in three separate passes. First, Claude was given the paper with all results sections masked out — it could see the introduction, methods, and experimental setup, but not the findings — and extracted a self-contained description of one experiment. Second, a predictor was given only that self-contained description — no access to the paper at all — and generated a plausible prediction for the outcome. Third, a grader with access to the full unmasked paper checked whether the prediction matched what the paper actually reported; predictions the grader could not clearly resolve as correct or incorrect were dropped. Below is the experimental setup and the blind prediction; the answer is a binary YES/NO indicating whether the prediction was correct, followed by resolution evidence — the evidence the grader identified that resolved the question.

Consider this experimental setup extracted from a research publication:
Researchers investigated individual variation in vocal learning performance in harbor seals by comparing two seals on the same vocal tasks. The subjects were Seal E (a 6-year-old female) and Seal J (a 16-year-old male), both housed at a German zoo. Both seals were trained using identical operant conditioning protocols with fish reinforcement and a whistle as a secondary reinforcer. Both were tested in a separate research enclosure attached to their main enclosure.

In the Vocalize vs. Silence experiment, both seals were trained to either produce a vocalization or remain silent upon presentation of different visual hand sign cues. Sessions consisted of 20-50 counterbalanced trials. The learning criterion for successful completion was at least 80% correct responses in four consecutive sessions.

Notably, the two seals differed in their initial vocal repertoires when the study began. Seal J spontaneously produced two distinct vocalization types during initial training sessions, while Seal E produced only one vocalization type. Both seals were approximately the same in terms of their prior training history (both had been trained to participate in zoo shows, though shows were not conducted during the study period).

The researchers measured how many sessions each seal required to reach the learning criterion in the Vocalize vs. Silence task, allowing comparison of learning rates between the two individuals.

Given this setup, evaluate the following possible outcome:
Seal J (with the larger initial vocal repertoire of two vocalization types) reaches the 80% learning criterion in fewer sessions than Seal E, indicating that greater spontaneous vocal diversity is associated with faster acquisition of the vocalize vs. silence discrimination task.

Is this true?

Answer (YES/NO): NO